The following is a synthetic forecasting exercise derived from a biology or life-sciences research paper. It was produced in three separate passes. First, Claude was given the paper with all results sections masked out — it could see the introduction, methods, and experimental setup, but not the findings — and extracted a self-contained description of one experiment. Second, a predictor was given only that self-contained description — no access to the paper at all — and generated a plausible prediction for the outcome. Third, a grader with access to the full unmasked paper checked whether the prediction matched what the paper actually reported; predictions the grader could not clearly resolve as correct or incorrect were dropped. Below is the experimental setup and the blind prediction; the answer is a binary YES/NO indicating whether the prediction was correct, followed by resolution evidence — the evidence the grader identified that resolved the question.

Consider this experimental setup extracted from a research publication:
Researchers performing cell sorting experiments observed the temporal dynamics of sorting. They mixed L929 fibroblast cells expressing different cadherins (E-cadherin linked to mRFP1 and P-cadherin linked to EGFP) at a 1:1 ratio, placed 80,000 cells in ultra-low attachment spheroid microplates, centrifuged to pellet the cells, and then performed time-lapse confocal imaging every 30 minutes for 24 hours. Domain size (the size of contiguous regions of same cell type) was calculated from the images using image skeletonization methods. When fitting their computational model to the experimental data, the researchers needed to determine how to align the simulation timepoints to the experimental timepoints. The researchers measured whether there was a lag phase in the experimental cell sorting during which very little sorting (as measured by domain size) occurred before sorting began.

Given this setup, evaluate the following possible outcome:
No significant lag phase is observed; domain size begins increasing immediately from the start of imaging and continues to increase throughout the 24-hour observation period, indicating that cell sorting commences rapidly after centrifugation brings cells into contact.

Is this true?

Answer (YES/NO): NO